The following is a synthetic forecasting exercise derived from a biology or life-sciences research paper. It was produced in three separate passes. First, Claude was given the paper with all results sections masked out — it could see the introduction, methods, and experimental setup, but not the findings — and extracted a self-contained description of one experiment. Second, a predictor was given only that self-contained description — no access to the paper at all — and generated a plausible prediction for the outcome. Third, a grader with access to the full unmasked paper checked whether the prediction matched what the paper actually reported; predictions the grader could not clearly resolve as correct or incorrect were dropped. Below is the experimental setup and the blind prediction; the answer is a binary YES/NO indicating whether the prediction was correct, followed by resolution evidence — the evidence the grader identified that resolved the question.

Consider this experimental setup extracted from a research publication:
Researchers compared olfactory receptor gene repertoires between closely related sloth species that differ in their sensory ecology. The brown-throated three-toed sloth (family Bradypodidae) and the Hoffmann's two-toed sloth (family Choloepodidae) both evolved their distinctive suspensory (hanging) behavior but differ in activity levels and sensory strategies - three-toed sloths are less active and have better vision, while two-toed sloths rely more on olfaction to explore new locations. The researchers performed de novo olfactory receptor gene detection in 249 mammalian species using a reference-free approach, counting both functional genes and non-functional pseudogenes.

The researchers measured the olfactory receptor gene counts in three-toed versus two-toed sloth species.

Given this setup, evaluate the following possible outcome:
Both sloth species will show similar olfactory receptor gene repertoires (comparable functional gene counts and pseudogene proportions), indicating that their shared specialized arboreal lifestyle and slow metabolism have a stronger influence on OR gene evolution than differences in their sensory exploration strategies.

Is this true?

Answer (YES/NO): NO